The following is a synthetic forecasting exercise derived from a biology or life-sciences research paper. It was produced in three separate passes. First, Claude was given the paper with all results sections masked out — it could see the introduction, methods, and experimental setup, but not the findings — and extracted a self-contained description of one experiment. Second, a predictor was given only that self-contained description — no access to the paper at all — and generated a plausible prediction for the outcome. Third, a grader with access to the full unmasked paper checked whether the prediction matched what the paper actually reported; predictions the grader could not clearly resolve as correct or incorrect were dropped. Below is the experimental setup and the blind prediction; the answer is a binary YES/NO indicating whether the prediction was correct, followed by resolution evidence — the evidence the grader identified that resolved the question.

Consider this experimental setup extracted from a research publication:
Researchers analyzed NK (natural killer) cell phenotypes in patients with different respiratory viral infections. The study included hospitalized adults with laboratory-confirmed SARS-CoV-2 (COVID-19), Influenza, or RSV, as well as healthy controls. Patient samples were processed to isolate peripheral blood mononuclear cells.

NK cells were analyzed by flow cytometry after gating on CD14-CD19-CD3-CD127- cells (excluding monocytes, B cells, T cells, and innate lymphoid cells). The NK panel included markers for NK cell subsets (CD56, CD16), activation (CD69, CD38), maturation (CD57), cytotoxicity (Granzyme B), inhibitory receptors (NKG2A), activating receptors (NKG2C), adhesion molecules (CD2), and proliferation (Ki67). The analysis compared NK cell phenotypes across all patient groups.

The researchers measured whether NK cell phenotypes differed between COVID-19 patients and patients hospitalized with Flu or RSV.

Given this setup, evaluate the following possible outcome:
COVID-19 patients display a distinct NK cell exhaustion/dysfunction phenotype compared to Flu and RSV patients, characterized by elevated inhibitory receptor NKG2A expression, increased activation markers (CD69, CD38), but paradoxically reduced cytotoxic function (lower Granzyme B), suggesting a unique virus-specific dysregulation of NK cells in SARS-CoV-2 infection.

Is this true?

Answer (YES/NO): NO